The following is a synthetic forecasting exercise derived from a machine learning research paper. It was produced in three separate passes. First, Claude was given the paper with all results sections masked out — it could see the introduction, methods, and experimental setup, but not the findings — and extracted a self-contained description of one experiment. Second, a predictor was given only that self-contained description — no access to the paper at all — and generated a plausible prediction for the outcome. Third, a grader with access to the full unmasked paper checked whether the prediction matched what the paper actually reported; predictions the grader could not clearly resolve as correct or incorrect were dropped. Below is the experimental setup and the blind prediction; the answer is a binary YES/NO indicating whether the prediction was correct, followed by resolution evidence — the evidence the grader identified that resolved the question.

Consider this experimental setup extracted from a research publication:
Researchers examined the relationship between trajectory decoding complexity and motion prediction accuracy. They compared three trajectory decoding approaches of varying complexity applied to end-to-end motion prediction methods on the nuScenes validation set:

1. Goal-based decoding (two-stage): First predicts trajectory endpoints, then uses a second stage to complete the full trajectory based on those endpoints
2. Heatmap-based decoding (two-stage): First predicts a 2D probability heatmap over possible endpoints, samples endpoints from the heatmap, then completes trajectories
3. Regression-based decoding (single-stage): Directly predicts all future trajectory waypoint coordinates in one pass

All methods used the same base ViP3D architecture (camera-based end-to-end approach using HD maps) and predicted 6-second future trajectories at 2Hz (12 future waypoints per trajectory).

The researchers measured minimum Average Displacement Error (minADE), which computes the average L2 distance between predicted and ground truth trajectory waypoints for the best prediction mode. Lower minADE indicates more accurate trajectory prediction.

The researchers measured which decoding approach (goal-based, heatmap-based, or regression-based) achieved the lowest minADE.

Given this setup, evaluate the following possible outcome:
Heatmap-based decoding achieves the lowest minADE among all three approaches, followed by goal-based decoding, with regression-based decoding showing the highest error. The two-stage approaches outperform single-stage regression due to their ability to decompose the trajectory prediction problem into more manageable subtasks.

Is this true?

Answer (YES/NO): NO